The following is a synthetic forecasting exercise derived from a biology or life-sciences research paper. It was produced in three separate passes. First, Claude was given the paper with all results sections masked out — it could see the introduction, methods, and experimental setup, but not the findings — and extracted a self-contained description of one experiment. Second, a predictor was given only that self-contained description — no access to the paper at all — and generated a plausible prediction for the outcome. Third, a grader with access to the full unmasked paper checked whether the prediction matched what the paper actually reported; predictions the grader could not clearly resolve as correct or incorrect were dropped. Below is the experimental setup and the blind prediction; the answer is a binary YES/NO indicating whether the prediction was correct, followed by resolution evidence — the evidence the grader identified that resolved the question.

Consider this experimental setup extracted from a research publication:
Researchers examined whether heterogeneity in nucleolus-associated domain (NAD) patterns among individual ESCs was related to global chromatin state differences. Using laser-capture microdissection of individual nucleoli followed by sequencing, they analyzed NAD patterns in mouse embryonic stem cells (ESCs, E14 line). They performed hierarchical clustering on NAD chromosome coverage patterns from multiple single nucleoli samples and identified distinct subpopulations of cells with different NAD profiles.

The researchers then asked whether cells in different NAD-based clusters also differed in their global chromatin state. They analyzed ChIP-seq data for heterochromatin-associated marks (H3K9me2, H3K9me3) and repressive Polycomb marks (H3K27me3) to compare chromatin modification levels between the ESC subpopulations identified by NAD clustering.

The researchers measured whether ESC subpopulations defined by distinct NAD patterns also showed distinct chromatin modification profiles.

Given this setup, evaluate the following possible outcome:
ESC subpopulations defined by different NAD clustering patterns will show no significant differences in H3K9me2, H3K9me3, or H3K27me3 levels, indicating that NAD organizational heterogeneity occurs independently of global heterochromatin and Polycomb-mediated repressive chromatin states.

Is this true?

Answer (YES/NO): NO